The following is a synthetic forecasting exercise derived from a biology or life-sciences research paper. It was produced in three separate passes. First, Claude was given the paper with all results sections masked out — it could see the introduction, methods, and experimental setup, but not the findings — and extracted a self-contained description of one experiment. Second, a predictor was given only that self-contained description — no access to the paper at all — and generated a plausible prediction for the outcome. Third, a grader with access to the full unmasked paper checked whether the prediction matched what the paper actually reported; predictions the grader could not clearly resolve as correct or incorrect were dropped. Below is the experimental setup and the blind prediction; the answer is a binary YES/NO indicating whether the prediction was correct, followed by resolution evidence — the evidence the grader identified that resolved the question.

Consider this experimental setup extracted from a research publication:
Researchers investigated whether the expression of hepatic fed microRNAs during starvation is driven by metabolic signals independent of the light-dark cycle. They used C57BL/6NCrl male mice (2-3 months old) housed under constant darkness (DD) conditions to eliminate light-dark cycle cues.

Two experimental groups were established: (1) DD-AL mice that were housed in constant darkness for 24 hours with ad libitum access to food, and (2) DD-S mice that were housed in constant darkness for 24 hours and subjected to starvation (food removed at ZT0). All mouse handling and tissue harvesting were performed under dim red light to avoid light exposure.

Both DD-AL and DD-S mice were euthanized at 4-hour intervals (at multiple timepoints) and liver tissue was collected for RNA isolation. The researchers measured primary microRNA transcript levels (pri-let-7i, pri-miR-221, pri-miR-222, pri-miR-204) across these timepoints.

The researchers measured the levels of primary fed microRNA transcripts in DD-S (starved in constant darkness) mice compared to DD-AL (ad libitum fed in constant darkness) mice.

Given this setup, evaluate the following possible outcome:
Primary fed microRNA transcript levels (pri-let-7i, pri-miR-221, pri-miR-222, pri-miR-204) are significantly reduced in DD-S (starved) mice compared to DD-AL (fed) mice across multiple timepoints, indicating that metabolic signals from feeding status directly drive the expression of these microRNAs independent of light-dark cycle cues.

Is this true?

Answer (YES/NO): NO